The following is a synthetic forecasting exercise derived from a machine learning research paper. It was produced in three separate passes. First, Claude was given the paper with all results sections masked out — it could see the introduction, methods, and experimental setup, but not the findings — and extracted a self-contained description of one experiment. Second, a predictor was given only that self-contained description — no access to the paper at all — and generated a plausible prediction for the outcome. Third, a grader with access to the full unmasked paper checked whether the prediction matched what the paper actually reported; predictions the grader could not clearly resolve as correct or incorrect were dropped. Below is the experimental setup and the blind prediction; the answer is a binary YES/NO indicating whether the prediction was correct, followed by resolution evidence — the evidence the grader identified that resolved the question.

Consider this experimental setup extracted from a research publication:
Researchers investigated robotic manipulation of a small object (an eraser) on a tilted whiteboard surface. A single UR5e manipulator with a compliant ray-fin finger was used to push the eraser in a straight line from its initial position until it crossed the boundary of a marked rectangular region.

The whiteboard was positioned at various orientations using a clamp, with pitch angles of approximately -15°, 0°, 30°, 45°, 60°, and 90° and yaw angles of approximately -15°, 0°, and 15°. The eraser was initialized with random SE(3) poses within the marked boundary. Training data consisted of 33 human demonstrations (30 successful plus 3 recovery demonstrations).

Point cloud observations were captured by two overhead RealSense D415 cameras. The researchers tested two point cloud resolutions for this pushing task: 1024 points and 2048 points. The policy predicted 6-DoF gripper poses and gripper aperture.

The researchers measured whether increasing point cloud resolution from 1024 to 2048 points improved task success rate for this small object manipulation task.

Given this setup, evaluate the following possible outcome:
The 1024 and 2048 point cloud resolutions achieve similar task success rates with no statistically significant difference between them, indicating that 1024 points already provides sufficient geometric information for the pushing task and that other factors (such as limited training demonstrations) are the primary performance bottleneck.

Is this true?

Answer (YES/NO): NO